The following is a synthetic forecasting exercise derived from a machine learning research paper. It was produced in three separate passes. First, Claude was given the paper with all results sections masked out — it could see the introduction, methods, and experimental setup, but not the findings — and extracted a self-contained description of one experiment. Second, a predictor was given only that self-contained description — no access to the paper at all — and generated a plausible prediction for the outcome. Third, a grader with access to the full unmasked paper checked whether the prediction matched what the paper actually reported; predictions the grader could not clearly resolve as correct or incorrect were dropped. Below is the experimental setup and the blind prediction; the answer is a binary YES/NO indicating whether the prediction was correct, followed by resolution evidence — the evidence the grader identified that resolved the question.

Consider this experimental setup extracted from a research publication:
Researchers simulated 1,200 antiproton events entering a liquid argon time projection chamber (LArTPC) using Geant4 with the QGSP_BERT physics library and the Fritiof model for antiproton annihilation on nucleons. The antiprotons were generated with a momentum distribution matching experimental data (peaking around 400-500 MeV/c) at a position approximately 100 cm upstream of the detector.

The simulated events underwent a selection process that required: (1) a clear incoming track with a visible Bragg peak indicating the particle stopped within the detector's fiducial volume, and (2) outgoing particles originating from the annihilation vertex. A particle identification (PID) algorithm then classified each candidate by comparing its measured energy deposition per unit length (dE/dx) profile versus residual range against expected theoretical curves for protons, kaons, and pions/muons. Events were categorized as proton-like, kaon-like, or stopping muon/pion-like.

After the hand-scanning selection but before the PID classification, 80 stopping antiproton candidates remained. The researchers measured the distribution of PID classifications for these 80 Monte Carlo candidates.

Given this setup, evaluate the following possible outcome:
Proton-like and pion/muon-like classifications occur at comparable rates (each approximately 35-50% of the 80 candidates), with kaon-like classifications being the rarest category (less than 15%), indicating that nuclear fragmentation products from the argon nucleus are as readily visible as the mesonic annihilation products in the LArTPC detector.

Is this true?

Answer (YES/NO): NO